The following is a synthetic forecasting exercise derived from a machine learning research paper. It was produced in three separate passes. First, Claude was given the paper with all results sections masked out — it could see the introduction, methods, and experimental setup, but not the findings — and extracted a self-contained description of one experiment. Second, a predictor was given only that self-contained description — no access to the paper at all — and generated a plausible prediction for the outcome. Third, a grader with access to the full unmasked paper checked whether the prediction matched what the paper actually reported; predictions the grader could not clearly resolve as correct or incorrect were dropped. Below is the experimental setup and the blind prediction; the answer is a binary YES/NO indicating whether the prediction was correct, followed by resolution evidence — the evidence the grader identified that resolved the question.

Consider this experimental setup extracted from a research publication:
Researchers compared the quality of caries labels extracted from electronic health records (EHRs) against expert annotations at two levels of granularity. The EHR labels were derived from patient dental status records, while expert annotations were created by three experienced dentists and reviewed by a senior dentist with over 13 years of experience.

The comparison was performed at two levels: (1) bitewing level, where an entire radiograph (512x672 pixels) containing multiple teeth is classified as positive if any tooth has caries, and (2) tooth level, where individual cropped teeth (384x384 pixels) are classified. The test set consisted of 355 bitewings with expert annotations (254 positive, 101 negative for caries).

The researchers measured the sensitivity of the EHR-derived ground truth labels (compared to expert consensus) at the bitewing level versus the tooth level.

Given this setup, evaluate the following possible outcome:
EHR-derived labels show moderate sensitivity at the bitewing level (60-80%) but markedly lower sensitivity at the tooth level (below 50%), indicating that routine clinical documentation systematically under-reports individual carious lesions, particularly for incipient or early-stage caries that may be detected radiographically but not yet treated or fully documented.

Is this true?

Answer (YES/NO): YES